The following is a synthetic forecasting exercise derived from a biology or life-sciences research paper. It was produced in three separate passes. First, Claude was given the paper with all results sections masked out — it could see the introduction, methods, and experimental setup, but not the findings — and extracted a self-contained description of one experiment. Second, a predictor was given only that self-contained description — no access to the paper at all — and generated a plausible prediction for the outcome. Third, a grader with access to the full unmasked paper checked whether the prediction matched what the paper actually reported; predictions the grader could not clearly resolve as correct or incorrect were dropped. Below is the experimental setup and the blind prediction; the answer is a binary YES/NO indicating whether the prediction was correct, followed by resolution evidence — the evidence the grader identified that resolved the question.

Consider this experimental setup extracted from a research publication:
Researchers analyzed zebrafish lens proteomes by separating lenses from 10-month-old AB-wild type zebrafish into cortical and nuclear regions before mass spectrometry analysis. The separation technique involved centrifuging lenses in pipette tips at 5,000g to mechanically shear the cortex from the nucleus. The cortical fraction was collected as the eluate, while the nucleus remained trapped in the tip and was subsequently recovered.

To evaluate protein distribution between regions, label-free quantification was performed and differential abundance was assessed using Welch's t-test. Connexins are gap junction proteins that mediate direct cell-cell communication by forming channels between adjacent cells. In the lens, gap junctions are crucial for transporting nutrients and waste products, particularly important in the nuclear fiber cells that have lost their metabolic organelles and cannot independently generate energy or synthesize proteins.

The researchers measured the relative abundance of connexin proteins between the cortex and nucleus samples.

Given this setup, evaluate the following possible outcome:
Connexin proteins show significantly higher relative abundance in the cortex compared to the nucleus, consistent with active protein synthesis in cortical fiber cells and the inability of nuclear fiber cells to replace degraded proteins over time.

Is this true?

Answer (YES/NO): NO